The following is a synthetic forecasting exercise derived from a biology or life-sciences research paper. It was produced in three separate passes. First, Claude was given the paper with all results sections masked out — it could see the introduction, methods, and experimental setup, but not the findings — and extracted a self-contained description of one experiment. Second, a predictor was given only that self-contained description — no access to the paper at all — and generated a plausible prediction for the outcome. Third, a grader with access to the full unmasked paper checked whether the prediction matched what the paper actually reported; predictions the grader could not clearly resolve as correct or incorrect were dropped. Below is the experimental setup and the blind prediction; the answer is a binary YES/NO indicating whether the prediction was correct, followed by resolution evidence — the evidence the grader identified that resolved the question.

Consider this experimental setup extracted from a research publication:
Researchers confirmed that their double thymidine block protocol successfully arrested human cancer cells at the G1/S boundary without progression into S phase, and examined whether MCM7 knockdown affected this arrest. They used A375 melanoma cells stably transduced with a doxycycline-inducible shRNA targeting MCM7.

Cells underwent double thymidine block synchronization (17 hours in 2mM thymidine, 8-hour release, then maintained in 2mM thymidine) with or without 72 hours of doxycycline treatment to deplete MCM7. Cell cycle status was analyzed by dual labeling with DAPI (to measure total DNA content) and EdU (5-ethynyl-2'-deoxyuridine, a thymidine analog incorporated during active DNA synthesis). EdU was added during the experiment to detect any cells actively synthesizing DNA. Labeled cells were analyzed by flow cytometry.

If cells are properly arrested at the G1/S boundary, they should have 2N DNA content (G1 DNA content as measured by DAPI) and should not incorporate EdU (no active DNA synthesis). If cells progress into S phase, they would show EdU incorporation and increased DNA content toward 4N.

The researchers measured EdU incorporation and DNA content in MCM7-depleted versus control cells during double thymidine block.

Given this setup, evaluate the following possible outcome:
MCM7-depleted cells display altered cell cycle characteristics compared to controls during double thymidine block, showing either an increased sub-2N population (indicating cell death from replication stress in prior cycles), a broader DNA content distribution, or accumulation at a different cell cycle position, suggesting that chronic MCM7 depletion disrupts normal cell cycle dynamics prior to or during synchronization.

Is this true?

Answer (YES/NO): NO